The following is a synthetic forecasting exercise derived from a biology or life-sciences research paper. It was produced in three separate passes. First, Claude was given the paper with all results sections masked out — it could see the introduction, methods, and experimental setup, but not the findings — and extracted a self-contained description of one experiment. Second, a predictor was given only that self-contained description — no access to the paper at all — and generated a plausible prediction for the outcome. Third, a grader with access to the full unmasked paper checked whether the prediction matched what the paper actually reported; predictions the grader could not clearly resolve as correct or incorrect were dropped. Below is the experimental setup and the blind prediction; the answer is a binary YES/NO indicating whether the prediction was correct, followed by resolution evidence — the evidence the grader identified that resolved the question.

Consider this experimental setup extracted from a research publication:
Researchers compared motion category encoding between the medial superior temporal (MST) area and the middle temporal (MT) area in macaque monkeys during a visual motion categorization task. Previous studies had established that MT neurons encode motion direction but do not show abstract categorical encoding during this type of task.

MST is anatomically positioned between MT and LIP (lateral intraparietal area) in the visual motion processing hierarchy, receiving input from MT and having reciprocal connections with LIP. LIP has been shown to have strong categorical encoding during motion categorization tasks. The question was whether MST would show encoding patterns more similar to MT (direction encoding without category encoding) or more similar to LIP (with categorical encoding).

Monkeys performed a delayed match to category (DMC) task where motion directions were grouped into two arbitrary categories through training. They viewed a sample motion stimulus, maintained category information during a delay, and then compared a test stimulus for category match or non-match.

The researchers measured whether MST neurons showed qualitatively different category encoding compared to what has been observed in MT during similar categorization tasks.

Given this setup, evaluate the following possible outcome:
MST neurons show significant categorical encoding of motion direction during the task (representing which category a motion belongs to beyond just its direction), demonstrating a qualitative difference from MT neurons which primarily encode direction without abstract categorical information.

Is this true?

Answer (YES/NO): YES